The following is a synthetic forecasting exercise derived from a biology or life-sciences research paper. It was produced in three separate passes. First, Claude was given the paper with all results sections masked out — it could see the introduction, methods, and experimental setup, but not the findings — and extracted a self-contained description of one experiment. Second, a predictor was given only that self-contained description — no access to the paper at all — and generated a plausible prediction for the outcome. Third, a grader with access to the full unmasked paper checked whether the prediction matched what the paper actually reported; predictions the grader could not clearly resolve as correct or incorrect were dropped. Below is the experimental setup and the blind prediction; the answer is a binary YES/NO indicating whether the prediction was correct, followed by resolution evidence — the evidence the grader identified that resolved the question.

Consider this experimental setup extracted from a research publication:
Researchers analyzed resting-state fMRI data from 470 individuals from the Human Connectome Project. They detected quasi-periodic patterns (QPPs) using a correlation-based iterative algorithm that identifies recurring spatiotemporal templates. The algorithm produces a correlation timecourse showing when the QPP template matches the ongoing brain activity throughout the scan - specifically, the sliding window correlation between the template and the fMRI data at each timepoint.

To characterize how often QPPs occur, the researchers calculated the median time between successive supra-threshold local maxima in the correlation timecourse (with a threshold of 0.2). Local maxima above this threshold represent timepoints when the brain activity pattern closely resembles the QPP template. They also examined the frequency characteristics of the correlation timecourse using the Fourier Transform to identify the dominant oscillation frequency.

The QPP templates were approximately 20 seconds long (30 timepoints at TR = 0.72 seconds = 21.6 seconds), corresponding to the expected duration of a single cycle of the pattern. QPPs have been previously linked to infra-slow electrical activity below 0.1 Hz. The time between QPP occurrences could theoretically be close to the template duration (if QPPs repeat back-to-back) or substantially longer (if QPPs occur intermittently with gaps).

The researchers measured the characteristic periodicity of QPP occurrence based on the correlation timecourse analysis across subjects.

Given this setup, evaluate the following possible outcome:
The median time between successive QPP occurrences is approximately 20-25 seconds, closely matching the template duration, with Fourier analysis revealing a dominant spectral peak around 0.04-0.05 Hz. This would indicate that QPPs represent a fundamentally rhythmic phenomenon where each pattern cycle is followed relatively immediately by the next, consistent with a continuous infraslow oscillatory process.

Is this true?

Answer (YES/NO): NO